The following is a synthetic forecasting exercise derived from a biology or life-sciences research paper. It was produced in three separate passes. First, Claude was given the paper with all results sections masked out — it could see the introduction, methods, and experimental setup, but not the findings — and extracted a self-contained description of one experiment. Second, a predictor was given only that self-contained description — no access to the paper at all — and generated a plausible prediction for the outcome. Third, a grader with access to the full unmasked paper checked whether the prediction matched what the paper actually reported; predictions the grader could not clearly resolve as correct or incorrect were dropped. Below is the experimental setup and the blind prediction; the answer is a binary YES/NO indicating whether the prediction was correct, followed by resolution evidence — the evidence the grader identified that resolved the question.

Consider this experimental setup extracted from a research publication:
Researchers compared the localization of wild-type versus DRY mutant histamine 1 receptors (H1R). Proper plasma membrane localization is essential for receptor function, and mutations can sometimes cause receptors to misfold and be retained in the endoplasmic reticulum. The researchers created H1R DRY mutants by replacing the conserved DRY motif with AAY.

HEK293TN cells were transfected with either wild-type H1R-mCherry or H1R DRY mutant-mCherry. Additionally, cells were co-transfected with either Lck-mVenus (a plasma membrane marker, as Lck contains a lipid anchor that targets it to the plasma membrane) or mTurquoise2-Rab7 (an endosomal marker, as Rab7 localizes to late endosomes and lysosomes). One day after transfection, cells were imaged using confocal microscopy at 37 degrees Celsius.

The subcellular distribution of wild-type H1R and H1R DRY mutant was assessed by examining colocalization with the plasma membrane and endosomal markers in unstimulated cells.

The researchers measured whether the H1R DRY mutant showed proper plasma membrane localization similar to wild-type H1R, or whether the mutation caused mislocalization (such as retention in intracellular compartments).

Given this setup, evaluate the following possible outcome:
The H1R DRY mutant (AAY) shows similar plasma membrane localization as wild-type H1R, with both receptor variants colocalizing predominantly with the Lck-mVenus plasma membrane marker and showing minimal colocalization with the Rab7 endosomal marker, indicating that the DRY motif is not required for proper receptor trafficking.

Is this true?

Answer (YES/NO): NO